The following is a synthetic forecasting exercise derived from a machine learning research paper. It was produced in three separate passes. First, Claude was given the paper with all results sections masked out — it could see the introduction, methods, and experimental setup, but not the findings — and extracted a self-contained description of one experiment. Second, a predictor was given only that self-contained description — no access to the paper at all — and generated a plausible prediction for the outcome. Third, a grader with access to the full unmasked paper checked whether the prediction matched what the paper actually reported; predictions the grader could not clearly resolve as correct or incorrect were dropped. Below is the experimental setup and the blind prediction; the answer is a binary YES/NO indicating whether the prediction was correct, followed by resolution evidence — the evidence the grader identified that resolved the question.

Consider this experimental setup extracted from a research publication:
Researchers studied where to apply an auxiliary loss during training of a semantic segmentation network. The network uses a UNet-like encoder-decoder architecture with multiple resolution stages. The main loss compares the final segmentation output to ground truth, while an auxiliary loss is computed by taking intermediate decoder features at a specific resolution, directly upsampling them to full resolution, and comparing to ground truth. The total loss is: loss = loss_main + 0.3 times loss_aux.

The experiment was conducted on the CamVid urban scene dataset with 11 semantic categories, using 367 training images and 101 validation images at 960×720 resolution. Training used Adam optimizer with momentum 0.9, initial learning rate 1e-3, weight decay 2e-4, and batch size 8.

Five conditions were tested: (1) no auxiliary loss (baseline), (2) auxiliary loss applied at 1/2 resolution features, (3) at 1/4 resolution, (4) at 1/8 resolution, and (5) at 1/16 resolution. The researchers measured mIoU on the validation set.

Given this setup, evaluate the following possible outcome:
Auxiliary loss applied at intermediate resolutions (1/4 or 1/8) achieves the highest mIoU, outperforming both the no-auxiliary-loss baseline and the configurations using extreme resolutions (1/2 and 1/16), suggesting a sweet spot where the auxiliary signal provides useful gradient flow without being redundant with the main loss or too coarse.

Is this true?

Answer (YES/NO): YES